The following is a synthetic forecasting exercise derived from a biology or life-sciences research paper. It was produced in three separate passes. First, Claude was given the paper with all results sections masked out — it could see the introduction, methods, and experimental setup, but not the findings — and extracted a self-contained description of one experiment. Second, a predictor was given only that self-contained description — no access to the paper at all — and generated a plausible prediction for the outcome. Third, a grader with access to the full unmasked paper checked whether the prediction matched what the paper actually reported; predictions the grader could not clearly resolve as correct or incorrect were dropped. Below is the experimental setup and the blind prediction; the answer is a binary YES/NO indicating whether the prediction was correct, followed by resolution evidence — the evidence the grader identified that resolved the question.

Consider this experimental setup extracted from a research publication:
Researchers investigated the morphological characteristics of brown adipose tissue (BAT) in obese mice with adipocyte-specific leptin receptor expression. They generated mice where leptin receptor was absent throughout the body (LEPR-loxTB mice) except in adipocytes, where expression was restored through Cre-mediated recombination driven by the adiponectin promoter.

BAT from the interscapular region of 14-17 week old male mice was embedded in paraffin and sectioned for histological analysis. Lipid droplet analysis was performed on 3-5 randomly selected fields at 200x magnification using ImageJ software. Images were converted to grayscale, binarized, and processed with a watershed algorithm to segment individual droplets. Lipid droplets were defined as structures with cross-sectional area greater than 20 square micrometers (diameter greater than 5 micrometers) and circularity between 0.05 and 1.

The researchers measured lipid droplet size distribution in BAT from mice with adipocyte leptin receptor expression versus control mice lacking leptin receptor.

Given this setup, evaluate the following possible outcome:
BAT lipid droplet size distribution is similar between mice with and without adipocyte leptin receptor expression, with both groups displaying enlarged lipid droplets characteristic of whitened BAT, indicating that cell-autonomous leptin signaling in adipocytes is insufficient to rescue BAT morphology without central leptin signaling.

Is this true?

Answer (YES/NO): NO